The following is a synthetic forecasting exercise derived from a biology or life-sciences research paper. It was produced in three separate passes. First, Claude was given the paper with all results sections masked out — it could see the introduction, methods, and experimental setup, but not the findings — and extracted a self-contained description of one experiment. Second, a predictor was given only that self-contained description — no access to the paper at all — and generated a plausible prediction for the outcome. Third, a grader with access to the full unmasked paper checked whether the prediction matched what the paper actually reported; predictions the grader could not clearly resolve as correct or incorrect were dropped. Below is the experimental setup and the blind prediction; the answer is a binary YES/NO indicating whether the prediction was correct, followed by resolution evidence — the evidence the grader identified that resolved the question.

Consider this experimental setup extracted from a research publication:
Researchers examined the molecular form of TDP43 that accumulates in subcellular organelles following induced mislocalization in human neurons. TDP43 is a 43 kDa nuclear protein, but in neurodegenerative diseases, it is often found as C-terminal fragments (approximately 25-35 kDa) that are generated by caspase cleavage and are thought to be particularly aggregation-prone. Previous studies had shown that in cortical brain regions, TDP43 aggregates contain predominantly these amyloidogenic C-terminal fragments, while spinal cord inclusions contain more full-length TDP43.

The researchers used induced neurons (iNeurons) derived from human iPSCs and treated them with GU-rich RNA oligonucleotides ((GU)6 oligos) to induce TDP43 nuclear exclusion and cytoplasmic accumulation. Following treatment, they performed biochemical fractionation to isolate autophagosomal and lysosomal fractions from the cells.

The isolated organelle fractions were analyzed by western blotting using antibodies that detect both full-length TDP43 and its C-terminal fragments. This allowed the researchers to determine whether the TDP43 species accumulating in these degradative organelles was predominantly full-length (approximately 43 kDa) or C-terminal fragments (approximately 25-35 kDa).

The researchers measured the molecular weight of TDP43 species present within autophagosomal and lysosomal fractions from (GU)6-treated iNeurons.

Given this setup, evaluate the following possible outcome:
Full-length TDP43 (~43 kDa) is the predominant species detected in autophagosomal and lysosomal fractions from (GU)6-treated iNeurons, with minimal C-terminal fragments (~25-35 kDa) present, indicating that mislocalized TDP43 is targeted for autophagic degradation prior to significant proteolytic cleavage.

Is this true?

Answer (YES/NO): YES